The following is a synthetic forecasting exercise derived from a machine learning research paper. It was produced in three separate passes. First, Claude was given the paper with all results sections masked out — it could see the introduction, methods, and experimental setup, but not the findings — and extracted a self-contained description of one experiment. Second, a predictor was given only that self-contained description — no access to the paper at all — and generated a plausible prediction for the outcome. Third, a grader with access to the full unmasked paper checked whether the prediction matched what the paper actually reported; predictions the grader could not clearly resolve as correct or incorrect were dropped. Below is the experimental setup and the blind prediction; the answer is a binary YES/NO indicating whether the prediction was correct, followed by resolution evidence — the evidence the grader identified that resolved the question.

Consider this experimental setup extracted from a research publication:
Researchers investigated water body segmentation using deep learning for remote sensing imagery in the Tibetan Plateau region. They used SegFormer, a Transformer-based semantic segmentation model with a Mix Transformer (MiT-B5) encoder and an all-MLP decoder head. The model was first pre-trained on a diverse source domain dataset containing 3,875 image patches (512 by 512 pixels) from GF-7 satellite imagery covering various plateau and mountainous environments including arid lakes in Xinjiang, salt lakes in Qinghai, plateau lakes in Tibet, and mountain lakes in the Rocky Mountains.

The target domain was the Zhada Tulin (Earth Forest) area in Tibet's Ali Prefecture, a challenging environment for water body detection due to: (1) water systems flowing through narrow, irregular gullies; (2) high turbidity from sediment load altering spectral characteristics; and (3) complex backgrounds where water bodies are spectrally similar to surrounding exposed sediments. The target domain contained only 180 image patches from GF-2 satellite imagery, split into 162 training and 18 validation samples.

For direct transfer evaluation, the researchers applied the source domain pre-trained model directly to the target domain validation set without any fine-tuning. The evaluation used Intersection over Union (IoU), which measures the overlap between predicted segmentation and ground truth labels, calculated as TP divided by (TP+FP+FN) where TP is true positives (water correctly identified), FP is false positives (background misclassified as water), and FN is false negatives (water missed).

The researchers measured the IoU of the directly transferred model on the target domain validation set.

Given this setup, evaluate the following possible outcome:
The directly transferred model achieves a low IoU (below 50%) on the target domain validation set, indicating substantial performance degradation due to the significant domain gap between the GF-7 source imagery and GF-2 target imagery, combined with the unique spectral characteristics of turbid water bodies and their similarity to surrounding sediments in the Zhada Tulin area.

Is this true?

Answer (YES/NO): YES